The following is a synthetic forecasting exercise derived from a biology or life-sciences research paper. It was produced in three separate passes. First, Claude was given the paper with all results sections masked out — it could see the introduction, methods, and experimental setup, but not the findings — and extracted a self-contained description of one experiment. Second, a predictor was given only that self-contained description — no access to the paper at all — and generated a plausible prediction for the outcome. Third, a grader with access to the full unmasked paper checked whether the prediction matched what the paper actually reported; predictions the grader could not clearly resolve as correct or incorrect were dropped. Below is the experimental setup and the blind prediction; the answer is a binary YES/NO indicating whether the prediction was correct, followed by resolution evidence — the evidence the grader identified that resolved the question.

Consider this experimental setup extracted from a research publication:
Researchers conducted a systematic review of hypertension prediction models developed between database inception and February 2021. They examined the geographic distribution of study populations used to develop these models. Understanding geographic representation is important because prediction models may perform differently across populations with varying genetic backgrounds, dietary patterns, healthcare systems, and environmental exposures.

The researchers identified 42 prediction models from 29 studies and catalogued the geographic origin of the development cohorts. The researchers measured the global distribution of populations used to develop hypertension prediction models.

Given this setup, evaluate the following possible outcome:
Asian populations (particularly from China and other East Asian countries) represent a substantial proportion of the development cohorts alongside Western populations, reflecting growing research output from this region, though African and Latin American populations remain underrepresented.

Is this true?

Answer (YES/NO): YES